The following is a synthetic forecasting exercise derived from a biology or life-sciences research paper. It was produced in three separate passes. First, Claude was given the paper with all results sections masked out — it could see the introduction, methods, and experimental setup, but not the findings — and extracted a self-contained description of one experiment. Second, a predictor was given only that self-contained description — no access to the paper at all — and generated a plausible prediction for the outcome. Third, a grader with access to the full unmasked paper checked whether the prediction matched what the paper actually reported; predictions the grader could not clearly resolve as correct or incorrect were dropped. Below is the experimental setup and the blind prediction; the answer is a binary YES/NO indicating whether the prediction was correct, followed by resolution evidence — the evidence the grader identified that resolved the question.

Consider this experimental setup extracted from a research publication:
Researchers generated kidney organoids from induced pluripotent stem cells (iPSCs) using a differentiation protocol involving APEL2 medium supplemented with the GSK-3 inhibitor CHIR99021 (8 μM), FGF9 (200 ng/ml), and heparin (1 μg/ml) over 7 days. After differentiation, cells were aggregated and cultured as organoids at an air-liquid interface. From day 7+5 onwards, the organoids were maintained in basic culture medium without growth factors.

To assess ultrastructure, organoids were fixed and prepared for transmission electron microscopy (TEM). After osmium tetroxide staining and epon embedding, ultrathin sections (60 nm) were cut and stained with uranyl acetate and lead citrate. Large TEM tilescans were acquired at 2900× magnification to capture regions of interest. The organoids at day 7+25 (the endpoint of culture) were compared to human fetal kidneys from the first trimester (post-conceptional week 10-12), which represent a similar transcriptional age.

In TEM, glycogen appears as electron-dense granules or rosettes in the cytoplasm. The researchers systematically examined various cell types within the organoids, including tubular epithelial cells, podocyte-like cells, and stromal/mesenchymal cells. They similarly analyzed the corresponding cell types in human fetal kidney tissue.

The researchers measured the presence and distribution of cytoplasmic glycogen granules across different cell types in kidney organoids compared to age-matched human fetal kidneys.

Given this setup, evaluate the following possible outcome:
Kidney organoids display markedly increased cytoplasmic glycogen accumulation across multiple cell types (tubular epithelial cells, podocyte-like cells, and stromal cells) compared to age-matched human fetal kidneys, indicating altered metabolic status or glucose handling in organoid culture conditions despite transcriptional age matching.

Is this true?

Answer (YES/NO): YES